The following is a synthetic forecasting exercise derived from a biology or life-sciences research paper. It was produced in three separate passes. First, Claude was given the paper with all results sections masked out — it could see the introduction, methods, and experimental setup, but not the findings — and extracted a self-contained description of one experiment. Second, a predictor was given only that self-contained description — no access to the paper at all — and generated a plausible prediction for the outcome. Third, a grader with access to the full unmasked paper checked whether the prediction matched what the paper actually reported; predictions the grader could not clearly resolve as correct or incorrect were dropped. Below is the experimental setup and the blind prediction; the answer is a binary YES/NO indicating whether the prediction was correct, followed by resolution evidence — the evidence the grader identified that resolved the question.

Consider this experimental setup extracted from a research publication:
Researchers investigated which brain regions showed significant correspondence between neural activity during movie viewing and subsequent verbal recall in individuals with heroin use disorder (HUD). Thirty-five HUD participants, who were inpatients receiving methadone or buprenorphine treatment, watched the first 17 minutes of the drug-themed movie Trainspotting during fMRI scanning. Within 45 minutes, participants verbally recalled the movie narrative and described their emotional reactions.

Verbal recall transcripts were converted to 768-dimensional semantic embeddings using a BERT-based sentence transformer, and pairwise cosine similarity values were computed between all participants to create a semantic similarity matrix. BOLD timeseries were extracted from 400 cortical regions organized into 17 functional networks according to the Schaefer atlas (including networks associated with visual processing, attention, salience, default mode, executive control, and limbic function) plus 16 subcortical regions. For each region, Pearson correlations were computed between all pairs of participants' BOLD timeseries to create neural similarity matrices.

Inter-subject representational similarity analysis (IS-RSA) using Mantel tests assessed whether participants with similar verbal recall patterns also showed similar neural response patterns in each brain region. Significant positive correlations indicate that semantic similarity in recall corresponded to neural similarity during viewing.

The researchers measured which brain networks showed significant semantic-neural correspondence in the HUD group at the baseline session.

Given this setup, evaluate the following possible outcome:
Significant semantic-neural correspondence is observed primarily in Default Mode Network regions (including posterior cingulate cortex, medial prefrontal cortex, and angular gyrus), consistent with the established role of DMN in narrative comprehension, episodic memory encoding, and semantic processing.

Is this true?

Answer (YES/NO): NO